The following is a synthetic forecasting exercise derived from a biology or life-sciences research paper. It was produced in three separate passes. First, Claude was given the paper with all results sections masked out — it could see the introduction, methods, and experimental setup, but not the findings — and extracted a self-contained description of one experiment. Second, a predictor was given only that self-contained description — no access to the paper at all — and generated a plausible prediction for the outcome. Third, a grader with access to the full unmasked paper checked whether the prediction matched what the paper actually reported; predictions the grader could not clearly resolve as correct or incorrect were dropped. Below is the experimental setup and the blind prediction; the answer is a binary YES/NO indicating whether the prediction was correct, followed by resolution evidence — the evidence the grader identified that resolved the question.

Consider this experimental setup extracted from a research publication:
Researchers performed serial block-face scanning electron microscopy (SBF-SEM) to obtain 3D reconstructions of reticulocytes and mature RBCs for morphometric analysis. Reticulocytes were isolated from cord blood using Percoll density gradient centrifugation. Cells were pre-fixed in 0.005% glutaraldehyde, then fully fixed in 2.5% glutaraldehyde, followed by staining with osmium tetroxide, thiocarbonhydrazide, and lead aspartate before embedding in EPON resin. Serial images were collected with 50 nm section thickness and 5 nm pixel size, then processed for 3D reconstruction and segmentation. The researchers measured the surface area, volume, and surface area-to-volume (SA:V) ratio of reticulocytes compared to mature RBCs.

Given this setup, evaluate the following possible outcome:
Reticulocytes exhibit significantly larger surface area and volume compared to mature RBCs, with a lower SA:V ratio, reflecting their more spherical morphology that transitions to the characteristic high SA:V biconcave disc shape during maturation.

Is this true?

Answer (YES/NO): NO